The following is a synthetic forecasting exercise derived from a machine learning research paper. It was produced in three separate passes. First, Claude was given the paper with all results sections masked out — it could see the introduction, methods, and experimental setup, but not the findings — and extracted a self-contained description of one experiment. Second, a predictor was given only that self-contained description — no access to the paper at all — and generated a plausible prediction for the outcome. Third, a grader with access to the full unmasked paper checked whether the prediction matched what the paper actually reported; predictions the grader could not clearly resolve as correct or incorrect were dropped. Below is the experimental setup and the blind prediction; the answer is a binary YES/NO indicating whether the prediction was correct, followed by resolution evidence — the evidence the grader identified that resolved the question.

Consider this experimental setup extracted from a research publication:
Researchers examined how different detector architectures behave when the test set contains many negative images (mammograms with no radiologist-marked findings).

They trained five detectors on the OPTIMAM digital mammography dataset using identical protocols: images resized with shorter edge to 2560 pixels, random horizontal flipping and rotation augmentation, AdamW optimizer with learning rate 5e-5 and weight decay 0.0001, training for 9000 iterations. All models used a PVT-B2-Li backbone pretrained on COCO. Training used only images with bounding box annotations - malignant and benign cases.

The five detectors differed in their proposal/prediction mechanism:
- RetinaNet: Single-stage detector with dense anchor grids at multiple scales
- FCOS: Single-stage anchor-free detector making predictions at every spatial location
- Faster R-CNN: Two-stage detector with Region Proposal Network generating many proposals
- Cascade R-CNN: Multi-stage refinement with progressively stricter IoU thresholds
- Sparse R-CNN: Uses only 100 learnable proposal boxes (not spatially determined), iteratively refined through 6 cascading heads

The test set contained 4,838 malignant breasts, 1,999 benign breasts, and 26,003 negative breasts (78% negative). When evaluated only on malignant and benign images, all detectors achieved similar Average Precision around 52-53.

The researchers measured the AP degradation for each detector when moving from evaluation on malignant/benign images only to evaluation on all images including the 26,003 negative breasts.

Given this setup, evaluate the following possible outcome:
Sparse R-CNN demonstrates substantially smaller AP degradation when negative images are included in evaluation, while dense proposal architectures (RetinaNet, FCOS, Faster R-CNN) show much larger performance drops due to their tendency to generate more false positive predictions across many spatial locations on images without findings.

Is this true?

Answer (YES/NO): YES